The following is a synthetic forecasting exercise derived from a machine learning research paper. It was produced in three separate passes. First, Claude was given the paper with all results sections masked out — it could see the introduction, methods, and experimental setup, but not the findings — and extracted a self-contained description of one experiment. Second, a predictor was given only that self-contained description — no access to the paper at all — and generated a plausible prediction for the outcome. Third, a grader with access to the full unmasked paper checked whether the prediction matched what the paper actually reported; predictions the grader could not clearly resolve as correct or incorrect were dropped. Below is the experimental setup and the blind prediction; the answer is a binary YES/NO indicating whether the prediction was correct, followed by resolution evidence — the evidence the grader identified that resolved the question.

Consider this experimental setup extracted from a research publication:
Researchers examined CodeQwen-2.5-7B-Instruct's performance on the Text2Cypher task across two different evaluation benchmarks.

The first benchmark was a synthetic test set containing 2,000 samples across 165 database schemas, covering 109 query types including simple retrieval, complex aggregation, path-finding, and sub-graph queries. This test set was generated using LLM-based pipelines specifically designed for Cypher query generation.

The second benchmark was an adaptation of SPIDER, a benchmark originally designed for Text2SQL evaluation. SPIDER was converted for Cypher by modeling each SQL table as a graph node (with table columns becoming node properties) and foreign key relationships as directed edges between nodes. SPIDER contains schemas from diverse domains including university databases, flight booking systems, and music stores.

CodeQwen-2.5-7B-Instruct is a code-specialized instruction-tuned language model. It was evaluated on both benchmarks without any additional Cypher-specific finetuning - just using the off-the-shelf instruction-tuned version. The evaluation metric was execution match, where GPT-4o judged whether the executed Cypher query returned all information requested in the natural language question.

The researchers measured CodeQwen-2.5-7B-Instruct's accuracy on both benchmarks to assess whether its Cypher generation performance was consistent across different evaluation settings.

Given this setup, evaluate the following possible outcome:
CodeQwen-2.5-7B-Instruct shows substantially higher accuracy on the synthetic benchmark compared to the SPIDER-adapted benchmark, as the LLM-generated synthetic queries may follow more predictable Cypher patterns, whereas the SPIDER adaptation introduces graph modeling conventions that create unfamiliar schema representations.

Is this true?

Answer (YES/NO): NO